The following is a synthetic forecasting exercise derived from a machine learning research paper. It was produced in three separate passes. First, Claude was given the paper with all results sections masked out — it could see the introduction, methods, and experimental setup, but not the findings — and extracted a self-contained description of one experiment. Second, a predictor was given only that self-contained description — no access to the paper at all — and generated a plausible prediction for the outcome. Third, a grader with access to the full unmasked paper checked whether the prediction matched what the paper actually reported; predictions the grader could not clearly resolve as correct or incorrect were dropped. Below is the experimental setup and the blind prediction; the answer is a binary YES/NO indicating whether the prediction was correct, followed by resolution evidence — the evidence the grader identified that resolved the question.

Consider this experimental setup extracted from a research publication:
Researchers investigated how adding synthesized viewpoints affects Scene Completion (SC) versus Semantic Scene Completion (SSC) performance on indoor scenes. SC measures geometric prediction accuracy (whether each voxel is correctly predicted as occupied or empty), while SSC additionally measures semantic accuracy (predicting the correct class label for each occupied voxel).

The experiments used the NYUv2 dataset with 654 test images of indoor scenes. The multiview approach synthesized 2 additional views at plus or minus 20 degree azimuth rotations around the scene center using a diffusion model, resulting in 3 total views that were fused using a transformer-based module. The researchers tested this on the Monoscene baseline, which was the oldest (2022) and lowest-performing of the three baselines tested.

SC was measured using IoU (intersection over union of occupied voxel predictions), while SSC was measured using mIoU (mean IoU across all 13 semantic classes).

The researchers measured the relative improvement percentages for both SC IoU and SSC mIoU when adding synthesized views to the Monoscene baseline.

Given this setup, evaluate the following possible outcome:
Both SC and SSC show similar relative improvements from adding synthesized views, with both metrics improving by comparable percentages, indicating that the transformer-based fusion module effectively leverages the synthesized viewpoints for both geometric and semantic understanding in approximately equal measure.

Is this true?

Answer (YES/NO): NO